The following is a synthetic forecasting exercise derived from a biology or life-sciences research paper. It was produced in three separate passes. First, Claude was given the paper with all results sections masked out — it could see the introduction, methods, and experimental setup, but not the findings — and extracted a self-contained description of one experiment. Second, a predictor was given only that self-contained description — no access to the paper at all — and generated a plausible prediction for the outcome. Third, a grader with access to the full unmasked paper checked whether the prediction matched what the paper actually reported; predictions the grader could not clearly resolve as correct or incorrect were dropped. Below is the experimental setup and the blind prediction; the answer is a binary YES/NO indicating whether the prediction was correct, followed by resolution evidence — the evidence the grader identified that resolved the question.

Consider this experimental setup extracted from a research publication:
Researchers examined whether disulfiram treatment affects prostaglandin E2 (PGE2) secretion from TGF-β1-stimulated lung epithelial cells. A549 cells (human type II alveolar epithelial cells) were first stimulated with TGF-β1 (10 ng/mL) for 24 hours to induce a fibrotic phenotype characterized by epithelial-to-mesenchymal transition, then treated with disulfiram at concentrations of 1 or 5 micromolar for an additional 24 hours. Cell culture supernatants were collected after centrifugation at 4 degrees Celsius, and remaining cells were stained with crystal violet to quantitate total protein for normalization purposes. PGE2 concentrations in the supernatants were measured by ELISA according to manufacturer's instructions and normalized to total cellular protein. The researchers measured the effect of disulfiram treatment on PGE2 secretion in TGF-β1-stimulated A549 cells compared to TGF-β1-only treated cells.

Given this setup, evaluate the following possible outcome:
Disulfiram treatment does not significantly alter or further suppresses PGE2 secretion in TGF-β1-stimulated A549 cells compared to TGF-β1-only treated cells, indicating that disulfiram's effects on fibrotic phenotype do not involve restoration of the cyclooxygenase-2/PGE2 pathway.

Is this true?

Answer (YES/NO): NO